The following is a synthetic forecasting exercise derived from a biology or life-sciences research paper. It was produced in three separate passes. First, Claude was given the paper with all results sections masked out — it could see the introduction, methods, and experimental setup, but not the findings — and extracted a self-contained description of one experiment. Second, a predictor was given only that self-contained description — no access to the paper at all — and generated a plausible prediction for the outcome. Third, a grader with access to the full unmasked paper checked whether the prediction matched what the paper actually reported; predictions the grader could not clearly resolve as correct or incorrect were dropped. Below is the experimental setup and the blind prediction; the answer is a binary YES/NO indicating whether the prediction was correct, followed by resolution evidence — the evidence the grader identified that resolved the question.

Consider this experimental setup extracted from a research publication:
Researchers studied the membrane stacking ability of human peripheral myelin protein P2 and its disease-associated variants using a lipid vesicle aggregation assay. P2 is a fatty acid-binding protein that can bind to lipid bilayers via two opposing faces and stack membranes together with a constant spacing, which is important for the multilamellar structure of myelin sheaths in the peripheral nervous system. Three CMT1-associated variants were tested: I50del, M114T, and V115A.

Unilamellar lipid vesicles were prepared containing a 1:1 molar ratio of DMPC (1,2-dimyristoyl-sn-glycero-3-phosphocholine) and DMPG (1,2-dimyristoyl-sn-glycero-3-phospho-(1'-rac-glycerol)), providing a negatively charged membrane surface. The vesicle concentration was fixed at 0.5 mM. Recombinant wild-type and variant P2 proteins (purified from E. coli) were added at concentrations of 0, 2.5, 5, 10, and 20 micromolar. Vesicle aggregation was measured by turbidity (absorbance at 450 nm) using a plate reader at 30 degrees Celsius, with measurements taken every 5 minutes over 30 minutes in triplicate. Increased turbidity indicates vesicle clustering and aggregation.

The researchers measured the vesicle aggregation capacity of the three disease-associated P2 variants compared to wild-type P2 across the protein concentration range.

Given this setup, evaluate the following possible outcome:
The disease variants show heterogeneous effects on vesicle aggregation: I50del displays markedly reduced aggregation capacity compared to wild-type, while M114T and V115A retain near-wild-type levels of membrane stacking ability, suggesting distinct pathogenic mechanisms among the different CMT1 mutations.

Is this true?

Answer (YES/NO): NO